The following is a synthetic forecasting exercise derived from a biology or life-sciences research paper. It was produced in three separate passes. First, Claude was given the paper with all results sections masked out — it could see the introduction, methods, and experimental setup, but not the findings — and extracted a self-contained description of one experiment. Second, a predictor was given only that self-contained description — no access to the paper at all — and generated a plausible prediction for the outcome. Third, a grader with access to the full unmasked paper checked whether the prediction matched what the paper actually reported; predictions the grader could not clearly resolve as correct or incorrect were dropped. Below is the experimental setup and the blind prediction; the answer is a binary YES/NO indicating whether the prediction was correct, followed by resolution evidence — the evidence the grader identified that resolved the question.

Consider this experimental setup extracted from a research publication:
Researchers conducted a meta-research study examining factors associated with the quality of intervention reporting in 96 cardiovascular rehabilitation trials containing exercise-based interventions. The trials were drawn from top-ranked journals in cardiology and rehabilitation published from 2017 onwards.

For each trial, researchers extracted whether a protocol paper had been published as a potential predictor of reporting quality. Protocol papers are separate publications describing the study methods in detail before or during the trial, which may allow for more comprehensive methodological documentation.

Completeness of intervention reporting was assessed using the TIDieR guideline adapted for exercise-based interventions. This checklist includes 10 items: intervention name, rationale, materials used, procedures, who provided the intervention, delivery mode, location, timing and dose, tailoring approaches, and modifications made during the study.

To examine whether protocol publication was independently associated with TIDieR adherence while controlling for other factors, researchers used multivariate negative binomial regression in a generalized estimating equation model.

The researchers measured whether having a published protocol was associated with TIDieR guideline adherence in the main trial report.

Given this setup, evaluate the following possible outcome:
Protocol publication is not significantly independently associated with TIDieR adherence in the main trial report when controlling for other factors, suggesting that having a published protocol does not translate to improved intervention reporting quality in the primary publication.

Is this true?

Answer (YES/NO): YES